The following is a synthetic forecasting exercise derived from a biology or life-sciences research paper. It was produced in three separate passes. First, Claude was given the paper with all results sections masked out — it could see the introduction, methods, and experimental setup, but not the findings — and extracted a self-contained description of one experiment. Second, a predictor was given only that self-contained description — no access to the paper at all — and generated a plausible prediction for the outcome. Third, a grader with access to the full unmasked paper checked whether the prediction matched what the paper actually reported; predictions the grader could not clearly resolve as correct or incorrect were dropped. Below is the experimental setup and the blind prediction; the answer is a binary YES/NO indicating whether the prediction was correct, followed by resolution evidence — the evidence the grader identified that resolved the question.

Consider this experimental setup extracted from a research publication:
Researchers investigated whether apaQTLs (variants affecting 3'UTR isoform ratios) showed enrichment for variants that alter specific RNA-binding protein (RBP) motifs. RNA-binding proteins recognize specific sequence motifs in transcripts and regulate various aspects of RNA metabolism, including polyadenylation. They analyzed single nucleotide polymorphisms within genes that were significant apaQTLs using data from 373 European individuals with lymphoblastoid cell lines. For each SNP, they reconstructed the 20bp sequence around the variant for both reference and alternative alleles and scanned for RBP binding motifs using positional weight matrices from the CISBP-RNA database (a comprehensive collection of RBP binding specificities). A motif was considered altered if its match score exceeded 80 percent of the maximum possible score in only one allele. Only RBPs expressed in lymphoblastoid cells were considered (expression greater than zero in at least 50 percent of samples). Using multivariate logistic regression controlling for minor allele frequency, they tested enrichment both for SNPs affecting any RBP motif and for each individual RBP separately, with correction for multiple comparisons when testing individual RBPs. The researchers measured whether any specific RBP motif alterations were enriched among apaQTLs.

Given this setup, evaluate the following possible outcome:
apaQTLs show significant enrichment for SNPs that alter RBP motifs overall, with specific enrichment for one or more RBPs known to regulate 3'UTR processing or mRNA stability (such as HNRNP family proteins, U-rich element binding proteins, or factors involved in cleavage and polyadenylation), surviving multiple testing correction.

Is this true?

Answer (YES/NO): YES